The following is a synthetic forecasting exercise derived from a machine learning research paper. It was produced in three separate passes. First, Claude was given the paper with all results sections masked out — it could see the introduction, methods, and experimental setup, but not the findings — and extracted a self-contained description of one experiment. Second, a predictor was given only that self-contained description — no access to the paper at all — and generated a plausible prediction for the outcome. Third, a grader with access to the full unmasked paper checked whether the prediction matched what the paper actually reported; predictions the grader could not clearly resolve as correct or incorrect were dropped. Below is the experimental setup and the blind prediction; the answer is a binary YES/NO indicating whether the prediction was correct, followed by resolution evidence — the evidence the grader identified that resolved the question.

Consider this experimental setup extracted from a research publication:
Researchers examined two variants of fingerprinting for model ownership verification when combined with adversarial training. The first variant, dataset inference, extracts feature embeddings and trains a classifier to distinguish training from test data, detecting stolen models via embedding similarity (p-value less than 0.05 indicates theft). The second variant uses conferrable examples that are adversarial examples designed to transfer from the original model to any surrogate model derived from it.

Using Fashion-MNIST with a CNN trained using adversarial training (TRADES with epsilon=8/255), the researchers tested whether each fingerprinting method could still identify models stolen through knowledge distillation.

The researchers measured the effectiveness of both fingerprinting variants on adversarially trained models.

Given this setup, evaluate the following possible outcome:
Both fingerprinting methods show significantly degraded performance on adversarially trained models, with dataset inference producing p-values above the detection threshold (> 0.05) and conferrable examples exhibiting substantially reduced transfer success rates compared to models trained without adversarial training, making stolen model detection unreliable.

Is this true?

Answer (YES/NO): NO